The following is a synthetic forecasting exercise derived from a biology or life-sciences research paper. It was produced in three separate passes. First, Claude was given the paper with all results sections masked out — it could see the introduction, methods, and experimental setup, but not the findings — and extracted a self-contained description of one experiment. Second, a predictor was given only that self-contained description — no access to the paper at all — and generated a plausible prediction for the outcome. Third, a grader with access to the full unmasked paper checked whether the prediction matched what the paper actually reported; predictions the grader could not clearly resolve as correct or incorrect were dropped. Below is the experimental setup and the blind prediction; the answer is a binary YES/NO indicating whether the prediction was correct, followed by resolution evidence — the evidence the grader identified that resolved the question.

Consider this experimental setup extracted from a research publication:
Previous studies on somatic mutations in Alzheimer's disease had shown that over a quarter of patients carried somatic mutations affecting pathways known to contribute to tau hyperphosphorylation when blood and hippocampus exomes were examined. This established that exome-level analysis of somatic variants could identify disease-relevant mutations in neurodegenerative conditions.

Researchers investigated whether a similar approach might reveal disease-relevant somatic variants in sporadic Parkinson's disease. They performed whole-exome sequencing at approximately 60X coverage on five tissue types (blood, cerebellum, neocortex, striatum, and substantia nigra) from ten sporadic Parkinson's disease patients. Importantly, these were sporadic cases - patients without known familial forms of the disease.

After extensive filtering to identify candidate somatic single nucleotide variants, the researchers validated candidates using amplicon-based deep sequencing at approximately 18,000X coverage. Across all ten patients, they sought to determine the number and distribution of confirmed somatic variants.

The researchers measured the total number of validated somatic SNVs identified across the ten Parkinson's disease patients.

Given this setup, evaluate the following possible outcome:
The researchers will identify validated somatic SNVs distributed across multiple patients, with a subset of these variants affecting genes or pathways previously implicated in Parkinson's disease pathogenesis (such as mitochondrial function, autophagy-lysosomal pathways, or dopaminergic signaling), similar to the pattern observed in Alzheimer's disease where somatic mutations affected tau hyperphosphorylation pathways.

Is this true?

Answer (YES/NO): YES